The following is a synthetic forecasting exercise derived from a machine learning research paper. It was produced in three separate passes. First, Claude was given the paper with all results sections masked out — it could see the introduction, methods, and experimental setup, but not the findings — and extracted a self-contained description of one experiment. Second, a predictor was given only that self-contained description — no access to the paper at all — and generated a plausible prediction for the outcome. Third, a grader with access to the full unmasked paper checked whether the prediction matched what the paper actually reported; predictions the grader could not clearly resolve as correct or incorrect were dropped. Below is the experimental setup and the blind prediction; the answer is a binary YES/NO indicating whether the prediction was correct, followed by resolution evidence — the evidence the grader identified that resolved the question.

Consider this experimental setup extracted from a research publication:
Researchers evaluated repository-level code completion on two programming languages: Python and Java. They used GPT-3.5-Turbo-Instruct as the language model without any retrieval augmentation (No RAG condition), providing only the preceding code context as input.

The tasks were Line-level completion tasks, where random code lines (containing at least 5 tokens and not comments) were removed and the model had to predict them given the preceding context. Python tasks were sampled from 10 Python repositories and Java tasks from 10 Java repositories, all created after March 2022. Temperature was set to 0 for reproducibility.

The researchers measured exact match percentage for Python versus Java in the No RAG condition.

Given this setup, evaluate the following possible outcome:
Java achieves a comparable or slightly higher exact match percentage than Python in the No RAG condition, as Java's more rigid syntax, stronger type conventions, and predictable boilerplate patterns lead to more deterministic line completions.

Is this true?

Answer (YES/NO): NO